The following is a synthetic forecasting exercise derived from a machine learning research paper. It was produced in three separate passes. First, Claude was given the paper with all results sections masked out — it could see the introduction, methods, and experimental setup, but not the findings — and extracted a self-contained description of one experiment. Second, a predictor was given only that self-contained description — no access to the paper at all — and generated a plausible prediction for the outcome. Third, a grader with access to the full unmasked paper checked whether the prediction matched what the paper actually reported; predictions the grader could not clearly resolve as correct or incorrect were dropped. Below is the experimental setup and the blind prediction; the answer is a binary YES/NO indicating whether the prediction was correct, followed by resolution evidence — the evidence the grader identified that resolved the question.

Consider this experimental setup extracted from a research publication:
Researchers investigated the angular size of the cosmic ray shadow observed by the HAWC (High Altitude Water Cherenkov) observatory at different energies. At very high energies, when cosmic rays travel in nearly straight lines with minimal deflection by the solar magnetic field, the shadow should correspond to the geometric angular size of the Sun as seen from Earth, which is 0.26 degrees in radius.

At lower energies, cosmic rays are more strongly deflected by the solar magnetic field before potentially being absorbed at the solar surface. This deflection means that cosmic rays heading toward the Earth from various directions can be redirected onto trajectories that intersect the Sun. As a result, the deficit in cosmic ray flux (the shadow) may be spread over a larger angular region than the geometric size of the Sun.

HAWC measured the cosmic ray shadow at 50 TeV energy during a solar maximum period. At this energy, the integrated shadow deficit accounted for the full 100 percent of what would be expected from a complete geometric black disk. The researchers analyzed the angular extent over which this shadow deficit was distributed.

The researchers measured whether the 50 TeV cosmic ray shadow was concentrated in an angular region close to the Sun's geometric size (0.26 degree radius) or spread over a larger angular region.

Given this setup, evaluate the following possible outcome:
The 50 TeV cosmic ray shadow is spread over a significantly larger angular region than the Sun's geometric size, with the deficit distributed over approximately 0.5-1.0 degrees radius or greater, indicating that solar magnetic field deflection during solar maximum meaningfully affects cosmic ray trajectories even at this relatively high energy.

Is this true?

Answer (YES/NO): YES